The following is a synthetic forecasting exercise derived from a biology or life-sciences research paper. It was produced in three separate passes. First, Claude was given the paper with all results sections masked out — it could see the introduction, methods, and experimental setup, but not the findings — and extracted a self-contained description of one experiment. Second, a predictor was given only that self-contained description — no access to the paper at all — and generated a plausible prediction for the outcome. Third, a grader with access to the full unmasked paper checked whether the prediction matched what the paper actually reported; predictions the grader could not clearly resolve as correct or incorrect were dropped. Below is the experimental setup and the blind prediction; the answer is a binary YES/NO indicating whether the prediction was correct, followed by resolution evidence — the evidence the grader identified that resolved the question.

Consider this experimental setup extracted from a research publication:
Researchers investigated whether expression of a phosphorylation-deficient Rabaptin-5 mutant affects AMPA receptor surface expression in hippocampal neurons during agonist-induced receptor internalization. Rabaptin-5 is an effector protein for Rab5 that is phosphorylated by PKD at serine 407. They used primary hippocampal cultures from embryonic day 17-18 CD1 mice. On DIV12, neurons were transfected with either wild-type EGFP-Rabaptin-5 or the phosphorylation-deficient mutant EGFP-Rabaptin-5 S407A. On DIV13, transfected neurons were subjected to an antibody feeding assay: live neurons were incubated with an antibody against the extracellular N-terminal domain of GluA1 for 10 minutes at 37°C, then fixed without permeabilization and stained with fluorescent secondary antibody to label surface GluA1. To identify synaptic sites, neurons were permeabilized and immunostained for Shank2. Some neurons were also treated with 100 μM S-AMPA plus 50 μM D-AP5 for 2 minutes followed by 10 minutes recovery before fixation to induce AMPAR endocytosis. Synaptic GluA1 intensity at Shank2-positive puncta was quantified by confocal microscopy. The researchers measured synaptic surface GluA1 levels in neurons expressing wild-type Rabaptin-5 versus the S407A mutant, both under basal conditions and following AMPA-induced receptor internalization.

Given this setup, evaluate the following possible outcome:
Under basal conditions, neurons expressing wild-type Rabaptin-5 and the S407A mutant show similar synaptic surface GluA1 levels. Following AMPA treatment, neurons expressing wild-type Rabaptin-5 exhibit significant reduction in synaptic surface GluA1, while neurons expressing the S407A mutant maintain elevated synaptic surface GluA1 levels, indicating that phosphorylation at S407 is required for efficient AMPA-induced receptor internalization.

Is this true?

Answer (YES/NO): NO